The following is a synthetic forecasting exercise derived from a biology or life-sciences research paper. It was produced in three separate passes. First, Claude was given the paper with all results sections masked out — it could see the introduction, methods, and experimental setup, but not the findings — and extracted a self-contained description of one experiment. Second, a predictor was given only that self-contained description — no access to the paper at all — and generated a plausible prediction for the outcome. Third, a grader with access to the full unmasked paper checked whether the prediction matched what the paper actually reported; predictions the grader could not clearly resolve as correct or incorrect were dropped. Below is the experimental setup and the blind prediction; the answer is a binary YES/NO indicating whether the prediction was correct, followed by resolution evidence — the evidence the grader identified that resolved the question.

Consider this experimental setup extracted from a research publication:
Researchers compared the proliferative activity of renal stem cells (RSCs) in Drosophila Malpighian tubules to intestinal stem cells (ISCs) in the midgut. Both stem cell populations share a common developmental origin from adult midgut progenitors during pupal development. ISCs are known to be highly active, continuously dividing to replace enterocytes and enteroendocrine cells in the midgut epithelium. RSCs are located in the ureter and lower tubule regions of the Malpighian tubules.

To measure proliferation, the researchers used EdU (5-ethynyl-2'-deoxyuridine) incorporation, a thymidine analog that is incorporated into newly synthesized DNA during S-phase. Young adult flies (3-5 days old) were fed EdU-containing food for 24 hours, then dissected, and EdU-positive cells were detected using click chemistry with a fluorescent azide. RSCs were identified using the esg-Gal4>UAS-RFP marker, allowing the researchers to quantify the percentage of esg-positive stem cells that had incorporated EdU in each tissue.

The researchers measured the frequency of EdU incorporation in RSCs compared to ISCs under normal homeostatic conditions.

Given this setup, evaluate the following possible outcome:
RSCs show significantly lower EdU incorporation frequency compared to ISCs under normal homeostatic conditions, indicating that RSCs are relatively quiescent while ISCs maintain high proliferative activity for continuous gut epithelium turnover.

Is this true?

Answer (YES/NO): YES